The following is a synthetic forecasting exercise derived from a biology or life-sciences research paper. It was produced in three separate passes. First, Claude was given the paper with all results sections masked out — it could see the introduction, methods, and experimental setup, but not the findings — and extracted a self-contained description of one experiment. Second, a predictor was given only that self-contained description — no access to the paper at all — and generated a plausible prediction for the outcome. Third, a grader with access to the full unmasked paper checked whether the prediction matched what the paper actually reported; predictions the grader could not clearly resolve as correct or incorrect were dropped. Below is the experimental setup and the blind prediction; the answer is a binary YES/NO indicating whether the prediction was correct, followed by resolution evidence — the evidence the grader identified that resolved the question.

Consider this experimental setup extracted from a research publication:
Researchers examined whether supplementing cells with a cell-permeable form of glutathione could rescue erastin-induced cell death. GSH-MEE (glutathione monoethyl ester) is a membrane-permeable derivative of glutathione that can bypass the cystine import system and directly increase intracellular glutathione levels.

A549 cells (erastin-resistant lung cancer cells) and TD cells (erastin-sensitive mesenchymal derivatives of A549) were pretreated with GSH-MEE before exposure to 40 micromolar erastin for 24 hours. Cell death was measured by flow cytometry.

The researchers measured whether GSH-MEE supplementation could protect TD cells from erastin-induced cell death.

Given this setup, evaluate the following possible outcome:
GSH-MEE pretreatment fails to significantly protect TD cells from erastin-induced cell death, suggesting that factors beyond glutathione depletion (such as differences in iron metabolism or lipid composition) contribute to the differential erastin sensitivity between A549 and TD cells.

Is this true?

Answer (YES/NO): NO